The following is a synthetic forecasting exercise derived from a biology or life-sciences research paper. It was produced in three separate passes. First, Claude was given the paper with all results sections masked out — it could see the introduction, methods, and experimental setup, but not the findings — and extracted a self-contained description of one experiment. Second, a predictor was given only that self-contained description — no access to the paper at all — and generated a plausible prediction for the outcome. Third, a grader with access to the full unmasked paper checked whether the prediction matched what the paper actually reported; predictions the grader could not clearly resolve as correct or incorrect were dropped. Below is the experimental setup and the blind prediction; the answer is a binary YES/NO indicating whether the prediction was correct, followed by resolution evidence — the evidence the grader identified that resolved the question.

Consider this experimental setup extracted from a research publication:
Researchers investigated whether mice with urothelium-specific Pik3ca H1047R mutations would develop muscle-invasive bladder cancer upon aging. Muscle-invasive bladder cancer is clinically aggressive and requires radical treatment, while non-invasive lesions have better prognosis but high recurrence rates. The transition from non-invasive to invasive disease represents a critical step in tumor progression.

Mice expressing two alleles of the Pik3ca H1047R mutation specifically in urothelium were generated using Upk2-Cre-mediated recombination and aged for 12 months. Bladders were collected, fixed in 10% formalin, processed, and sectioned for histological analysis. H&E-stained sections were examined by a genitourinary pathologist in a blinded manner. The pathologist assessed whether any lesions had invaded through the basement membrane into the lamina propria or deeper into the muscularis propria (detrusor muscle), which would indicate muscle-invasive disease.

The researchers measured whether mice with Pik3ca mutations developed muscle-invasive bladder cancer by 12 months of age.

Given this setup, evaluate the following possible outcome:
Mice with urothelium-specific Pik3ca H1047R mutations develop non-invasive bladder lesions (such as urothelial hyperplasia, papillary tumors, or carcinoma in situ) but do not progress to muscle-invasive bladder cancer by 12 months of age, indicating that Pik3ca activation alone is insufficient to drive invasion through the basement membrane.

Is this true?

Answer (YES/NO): YES